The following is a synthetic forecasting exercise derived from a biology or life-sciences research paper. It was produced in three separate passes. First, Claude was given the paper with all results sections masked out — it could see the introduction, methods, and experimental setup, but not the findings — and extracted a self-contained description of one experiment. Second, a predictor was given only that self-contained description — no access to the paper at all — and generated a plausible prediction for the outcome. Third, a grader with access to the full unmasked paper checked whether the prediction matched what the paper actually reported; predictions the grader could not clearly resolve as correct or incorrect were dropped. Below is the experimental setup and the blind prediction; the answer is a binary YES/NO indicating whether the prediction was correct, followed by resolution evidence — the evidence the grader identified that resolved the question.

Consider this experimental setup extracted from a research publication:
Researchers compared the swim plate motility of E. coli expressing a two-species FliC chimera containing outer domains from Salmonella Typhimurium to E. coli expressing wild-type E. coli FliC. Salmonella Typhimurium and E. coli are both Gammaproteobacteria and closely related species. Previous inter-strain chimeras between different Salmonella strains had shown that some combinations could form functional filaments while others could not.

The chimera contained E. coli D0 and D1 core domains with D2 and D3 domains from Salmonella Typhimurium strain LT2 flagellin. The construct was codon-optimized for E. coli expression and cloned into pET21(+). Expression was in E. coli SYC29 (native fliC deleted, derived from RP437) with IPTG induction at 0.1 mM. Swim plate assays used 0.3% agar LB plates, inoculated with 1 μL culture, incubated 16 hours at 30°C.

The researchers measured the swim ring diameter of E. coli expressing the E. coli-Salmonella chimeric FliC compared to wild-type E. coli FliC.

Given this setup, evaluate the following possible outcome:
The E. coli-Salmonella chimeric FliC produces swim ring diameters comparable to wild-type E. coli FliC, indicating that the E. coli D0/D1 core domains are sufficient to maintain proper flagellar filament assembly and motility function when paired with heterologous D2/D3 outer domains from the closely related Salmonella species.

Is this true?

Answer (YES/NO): NO